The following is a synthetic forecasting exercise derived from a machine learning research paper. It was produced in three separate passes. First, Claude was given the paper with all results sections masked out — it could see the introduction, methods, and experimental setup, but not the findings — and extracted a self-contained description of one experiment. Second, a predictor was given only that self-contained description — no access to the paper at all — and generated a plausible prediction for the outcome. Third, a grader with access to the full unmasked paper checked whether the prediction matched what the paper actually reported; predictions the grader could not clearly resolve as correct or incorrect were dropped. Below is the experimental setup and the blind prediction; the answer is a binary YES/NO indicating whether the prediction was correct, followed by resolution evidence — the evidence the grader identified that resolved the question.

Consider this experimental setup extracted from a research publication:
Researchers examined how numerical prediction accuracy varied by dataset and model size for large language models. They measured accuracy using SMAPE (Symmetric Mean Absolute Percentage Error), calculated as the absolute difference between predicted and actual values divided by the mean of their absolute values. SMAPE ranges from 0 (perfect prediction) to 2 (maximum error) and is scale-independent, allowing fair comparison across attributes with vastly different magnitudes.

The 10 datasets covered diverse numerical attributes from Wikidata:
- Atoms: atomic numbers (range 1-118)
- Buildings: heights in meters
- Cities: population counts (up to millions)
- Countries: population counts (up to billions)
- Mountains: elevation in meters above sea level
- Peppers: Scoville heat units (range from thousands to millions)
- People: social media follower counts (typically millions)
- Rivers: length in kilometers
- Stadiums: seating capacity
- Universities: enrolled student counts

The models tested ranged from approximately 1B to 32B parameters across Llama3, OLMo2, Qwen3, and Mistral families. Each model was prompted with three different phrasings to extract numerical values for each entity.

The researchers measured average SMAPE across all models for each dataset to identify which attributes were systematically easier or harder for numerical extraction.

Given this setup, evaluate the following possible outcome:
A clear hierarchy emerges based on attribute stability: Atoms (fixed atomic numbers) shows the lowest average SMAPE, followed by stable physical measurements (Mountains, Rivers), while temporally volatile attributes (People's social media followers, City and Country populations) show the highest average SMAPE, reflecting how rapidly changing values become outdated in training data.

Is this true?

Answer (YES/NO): NO